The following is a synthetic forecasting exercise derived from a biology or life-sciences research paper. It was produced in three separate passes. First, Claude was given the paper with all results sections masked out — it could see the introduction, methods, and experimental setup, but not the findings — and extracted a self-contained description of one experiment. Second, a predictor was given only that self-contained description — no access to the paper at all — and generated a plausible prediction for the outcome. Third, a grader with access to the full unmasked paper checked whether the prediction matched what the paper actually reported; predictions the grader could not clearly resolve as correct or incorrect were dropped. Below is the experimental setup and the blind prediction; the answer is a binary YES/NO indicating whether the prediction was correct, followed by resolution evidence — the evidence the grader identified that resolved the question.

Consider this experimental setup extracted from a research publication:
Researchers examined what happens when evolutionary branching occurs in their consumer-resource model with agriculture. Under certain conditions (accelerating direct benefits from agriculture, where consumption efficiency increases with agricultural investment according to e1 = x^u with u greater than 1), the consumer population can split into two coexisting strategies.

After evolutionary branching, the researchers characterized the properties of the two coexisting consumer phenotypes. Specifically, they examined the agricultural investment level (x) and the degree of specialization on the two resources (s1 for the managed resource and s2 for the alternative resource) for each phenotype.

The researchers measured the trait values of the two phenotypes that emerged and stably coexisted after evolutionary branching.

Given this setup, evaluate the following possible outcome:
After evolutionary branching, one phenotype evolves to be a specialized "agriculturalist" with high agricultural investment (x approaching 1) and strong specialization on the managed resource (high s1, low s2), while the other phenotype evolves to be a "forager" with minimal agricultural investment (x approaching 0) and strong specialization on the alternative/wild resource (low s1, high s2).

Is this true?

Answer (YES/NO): NO